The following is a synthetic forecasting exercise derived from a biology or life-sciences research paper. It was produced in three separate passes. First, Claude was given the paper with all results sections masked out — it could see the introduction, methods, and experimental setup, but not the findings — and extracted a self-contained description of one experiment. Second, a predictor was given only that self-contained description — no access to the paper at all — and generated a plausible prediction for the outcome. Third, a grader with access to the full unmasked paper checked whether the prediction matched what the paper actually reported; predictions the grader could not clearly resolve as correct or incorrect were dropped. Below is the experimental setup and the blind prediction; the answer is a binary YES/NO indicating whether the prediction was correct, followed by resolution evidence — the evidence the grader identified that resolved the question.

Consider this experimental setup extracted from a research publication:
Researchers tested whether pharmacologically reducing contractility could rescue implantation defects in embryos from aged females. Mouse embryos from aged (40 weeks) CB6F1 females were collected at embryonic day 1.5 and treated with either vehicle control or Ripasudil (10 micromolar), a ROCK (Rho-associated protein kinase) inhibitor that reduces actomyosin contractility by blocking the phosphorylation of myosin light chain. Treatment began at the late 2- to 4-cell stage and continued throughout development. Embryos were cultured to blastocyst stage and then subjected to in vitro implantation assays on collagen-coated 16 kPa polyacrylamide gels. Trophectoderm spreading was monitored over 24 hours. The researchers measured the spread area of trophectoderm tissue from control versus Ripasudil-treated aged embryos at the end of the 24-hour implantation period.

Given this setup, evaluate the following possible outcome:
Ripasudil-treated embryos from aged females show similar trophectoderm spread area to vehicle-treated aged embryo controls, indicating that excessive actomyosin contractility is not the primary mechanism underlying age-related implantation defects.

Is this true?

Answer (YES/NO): NO